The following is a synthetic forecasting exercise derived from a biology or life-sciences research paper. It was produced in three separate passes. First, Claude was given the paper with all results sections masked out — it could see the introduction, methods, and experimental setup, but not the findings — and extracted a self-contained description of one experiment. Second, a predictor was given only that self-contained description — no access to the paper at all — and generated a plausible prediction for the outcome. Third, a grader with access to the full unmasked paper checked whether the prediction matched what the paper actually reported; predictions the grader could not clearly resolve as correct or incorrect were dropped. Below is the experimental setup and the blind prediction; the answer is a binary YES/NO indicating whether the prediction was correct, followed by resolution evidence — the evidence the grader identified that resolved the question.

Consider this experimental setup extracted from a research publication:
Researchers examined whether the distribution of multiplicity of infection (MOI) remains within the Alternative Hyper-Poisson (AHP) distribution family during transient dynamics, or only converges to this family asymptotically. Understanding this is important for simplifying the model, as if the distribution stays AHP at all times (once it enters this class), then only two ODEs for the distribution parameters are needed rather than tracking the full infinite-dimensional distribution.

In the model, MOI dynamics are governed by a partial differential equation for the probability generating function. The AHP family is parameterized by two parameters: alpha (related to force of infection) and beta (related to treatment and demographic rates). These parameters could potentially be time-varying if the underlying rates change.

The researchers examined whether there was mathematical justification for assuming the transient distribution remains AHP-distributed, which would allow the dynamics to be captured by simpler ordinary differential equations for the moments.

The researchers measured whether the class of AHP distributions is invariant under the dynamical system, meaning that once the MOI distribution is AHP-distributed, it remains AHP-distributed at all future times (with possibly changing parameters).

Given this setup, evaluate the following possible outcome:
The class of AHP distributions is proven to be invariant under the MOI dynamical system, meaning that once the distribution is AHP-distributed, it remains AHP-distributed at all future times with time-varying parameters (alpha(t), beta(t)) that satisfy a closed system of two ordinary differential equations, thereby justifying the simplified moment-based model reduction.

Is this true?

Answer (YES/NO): YES